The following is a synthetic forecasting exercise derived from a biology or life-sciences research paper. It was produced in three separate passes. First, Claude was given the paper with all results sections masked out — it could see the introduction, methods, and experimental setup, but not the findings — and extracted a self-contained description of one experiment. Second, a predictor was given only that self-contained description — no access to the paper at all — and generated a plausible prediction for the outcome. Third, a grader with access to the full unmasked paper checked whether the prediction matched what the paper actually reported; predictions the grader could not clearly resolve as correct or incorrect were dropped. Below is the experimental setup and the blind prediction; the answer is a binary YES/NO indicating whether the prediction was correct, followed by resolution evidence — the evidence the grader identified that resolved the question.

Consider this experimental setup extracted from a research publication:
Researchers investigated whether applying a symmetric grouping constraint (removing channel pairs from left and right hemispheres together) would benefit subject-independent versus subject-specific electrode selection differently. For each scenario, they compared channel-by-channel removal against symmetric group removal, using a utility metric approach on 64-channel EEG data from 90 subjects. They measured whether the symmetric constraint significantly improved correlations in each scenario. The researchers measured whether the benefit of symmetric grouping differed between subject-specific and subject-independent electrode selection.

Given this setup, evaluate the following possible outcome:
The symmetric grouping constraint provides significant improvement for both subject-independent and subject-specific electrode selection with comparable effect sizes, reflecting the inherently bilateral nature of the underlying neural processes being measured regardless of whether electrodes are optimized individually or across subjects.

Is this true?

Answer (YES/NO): NO